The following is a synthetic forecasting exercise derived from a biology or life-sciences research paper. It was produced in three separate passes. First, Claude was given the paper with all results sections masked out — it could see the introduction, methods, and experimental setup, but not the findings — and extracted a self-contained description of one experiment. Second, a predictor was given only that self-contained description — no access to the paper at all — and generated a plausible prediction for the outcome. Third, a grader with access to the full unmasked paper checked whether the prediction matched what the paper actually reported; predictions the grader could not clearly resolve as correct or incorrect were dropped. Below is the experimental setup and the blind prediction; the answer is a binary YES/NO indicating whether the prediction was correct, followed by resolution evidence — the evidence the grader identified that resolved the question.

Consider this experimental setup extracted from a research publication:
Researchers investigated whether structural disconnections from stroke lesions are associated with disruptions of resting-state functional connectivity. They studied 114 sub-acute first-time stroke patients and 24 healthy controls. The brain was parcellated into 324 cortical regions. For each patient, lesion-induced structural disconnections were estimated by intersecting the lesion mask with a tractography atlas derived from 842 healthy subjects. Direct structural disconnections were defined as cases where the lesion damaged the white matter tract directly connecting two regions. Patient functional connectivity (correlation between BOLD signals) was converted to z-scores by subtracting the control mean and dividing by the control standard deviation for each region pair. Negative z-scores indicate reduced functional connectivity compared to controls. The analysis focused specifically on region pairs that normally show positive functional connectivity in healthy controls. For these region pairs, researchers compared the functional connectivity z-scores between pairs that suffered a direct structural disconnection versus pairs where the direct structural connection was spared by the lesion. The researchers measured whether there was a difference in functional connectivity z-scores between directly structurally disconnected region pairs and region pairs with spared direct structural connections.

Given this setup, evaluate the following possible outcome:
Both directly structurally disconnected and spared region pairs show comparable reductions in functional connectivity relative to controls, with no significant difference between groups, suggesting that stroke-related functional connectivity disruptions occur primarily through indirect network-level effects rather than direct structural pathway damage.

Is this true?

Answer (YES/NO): NO